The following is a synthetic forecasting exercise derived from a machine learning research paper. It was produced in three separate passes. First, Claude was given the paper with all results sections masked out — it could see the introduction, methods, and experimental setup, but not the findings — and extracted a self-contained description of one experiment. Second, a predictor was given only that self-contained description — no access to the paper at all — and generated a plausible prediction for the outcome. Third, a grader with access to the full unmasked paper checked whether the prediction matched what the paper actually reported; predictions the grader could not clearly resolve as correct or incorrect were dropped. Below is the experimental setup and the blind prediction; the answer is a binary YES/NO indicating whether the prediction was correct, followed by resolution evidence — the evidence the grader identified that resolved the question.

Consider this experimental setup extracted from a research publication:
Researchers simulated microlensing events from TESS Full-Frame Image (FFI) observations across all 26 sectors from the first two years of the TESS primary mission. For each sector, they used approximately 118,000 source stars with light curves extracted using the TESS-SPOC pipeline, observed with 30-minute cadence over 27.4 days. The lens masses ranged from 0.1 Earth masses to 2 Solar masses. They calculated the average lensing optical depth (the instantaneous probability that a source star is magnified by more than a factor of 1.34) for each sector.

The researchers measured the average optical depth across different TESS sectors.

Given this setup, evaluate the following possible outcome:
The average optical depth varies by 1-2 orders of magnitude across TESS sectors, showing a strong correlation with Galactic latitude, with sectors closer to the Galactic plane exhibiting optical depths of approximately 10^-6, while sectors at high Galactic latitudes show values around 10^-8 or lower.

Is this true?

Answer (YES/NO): NO